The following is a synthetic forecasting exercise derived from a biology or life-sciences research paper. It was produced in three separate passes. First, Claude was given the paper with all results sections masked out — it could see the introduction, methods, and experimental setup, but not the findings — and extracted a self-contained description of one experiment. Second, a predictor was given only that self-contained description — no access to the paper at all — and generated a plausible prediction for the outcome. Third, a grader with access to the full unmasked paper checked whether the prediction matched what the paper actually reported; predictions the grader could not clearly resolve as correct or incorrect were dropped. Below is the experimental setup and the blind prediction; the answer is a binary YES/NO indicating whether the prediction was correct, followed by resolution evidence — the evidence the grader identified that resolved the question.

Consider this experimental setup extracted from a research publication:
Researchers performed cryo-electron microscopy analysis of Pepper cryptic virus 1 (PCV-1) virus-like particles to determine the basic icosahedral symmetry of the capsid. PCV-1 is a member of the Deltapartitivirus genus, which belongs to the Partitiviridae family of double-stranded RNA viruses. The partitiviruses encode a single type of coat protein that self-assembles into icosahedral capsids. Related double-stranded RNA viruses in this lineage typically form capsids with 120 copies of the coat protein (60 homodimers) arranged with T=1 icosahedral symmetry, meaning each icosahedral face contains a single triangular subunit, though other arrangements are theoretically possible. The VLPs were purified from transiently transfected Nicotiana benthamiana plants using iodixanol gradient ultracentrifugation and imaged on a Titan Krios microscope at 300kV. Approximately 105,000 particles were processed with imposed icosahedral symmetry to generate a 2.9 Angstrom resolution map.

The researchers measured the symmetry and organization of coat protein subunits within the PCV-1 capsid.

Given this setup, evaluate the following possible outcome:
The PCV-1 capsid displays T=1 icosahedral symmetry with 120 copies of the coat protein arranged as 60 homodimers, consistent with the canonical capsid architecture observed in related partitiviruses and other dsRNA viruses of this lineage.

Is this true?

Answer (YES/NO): YES